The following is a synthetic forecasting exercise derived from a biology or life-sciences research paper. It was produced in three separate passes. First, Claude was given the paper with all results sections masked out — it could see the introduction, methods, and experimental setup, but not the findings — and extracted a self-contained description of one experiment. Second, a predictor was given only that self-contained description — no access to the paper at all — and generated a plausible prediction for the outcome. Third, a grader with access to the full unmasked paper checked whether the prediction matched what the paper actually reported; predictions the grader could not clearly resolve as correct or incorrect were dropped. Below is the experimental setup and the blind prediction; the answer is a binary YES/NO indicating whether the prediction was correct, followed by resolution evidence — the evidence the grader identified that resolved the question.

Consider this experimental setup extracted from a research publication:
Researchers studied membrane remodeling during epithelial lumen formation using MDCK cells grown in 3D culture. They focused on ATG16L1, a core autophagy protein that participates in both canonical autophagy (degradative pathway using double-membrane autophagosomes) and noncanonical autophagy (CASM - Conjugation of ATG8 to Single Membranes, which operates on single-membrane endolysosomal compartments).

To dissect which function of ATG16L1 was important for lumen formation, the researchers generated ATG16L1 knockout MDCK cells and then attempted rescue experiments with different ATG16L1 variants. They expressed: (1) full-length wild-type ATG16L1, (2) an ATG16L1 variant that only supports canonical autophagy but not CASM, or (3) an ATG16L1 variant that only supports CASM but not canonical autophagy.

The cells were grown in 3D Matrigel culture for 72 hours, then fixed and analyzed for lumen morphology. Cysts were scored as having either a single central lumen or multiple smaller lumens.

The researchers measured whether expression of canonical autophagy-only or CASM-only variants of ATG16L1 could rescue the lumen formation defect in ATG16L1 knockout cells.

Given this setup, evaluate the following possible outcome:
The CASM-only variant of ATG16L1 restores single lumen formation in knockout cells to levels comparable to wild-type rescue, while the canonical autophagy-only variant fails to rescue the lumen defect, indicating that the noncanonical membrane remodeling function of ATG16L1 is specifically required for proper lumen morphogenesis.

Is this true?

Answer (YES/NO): NO